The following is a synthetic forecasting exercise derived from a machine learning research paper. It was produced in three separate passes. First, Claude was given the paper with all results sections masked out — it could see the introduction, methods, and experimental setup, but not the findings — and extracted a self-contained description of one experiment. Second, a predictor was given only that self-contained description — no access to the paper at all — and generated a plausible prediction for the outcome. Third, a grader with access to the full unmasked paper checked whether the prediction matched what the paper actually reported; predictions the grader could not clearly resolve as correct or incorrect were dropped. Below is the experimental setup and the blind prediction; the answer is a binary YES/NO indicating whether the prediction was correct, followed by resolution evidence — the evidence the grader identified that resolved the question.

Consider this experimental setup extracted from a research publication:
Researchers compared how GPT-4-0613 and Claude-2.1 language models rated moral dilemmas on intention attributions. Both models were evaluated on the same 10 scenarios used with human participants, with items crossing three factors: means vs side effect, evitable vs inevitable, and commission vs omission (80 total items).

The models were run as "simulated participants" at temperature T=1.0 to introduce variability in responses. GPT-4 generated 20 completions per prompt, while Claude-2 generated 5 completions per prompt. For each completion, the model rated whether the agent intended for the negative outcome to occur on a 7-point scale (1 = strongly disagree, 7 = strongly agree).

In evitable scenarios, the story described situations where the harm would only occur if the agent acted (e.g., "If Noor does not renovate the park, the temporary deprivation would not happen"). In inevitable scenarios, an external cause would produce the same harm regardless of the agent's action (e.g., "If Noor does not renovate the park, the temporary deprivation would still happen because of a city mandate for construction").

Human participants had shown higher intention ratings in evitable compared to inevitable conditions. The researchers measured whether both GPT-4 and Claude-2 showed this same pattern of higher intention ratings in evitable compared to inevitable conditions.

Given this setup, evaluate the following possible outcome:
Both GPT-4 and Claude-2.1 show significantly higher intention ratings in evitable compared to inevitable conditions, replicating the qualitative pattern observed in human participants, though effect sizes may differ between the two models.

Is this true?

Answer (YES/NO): YES